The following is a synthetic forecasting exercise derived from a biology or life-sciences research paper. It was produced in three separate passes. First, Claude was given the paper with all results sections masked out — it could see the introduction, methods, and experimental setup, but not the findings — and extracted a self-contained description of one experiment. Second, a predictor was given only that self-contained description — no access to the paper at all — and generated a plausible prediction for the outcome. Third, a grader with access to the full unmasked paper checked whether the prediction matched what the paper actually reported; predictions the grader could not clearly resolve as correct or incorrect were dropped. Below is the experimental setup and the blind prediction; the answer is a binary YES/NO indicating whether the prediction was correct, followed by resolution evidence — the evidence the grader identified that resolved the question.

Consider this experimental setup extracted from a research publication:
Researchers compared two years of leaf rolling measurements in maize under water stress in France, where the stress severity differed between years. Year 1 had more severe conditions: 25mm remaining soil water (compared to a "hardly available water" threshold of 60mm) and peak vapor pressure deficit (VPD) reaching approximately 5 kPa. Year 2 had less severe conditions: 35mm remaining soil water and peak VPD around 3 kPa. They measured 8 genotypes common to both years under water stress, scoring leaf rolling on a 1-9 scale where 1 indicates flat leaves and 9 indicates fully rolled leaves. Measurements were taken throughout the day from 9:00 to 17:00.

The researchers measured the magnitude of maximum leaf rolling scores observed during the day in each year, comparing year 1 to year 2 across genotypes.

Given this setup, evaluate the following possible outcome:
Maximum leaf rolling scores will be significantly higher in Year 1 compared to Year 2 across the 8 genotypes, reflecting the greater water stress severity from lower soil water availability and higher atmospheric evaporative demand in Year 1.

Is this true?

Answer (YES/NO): YES